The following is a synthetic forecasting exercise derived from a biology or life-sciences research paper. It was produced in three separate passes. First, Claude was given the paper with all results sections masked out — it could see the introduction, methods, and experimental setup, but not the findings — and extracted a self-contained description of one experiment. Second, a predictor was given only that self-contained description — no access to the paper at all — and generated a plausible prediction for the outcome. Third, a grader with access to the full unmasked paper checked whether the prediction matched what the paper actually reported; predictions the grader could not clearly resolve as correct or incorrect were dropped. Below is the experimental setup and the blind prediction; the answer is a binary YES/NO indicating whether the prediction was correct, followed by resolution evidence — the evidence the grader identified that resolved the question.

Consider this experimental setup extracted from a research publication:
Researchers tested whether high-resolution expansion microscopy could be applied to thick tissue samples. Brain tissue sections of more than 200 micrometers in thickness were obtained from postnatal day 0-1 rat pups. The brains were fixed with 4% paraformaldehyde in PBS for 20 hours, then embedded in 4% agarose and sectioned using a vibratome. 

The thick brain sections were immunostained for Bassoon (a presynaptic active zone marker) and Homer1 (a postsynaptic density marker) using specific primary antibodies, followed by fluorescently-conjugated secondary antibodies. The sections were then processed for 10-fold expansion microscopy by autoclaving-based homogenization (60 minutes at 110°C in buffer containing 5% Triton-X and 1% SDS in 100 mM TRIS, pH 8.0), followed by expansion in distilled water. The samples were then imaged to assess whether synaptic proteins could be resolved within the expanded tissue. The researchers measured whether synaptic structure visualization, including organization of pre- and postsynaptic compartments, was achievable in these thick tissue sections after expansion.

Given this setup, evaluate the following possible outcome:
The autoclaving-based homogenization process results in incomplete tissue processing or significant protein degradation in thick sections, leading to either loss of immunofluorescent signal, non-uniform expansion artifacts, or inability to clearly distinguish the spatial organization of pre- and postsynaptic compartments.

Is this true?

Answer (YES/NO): NO